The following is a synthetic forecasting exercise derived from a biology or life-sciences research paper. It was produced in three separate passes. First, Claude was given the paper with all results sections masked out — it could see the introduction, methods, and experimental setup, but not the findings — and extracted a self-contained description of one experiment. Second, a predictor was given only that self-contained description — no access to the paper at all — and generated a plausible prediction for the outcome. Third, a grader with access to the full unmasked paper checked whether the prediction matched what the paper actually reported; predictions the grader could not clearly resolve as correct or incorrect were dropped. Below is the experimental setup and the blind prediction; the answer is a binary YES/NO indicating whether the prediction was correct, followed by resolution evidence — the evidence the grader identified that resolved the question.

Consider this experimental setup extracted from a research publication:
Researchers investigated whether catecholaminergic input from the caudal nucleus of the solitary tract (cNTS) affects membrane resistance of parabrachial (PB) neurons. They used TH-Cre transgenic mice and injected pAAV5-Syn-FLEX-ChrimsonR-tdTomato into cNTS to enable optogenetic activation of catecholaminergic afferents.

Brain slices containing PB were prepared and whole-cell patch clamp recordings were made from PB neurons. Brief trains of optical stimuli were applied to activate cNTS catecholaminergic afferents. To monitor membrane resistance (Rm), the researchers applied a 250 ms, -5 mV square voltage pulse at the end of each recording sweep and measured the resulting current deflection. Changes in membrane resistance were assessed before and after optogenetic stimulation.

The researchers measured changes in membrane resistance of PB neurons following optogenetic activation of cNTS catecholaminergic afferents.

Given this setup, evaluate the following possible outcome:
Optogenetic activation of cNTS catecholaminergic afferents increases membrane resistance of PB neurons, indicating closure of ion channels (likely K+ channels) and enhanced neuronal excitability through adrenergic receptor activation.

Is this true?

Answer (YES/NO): NO